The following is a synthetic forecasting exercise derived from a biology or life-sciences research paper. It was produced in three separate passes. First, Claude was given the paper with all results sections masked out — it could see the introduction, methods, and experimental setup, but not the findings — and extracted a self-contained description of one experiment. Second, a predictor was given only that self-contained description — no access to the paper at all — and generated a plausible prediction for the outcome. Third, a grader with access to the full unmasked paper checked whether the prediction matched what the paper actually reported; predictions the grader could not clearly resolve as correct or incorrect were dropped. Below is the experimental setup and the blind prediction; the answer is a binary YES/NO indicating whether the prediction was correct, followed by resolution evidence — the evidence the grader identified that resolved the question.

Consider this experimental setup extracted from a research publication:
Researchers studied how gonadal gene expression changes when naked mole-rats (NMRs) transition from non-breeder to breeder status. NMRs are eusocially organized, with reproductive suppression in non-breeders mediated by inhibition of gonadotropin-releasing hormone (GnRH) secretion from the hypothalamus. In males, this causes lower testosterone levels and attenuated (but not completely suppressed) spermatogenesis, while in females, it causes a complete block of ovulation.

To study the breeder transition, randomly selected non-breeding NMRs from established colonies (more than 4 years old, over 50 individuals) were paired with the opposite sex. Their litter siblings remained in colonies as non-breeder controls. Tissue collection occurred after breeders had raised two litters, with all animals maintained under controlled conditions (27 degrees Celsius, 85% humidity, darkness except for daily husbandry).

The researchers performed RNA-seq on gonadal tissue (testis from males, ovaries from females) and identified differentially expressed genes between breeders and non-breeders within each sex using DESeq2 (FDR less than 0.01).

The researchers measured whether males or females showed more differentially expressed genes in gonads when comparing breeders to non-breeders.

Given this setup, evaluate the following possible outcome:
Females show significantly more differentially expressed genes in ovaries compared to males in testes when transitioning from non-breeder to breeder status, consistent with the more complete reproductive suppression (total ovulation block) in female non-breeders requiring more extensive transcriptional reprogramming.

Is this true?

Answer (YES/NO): YES